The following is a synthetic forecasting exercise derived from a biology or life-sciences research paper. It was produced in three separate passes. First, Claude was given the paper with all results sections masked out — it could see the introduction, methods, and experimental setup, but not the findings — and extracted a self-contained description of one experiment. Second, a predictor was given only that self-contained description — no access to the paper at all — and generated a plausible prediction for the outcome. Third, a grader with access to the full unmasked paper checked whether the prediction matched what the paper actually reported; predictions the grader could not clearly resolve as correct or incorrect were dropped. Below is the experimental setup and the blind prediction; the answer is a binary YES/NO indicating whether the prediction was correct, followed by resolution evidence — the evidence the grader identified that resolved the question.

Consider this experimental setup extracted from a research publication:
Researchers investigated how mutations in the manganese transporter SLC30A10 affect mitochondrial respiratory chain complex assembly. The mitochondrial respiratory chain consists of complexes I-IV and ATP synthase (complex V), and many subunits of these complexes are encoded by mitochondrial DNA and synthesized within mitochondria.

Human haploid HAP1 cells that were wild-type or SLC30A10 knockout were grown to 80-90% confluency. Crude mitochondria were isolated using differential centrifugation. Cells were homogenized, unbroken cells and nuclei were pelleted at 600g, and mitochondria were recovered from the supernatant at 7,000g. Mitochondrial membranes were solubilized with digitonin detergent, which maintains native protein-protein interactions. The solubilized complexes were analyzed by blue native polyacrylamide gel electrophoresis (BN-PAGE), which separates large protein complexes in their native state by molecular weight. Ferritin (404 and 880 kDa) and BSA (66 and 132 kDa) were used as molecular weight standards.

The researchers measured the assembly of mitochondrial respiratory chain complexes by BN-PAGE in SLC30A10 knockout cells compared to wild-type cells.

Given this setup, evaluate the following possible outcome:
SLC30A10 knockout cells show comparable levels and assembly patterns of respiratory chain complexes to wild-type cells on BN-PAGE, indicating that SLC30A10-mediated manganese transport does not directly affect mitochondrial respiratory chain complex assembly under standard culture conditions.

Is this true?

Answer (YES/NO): NO